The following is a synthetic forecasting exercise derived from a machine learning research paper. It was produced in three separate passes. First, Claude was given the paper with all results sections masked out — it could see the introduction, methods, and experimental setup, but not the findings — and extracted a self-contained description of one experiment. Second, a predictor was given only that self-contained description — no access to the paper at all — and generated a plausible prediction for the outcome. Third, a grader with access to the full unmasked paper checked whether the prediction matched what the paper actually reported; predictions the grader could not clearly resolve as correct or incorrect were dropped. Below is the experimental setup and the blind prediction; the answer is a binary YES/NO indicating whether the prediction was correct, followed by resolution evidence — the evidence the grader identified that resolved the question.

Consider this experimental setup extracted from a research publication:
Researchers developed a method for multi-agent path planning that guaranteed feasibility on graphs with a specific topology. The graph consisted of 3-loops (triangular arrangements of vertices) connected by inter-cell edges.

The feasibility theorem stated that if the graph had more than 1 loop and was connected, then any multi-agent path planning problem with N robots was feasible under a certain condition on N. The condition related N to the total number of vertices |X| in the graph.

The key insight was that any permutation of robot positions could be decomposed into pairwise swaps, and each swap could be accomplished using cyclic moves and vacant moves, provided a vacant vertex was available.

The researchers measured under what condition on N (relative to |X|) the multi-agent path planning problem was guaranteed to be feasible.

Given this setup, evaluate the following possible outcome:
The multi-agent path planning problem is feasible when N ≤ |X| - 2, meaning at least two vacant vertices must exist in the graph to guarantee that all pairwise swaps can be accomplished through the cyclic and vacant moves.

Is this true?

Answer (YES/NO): NO